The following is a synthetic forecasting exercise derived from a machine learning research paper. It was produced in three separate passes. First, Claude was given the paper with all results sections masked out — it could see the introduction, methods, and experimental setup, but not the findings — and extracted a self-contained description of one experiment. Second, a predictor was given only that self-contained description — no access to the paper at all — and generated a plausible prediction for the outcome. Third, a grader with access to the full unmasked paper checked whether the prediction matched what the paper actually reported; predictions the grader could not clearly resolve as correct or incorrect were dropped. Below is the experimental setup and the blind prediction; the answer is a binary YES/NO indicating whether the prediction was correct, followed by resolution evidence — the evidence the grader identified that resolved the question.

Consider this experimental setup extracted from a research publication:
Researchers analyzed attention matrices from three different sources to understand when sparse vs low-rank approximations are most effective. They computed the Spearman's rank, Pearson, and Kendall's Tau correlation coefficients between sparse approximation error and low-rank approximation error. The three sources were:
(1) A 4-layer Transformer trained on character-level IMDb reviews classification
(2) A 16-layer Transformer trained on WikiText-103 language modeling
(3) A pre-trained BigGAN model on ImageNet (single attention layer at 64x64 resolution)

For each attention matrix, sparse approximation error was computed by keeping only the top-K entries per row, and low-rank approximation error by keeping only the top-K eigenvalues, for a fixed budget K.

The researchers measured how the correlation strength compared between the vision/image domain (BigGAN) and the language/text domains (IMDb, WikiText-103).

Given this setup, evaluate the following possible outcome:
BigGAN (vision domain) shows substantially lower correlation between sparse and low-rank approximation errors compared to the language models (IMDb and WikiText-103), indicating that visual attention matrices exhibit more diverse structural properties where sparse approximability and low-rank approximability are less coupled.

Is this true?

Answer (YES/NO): YES